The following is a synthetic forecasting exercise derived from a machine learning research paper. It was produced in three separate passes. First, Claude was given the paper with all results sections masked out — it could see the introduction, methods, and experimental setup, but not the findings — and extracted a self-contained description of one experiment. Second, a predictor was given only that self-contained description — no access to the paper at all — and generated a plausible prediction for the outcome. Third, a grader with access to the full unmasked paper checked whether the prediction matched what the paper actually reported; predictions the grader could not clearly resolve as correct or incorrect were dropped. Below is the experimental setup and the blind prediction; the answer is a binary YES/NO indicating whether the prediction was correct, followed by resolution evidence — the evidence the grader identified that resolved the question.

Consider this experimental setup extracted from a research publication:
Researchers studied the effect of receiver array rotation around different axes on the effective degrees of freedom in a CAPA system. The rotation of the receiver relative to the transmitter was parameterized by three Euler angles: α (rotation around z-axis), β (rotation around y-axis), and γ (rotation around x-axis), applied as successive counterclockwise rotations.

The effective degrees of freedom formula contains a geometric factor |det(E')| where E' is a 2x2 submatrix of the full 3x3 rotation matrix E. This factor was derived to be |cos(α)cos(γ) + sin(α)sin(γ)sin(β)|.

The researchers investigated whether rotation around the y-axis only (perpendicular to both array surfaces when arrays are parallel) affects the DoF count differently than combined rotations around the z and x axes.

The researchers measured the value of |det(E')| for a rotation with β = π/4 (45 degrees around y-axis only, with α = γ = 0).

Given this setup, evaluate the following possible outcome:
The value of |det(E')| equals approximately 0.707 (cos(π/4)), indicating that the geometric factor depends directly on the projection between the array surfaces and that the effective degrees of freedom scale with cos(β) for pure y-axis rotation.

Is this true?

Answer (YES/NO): NO